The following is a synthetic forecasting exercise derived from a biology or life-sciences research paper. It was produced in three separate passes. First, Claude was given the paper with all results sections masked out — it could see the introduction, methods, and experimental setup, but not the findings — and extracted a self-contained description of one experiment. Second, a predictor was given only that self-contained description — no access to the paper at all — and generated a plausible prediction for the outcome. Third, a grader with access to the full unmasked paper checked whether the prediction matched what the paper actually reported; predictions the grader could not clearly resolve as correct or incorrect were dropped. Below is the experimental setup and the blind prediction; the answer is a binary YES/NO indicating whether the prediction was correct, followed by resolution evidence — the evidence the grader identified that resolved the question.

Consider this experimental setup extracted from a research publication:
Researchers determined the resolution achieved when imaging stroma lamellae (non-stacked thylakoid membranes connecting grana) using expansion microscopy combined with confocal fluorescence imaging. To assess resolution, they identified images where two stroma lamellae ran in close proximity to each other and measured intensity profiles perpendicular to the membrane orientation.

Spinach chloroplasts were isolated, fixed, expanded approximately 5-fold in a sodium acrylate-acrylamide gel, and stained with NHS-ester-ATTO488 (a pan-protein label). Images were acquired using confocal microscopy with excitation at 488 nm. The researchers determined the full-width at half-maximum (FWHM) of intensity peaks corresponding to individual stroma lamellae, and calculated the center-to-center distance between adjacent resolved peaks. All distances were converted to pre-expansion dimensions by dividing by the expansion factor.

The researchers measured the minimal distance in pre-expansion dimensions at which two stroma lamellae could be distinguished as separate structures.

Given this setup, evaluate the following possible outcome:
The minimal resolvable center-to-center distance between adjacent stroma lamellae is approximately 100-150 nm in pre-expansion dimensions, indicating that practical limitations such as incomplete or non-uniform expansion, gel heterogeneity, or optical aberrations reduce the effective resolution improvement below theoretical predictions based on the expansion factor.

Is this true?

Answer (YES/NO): NO